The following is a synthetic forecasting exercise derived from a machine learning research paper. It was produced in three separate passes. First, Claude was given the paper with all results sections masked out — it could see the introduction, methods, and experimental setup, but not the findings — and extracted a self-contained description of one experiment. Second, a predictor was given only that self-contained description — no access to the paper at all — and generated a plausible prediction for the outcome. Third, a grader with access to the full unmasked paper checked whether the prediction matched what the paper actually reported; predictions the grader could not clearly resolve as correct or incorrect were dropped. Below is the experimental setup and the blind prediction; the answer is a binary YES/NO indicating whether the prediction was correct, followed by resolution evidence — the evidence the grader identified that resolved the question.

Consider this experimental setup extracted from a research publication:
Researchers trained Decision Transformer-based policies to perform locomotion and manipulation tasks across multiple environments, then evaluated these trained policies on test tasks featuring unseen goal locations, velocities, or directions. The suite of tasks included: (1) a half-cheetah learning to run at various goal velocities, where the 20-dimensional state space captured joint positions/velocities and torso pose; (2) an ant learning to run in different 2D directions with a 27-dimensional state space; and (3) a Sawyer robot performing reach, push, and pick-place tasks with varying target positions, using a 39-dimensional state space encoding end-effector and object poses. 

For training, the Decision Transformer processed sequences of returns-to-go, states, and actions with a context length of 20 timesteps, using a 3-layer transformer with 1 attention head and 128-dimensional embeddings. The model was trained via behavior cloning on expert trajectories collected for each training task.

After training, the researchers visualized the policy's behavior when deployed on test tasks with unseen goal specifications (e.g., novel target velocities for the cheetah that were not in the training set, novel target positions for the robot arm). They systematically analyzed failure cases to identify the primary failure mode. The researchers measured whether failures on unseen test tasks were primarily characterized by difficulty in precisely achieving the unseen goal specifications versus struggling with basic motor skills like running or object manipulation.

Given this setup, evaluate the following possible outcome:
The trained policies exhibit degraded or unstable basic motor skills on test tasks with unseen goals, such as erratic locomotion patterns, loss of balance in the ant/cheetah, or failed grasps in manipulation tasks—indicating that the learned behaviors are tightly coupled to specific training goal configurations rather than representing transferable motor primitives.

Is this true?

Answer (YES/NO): NO